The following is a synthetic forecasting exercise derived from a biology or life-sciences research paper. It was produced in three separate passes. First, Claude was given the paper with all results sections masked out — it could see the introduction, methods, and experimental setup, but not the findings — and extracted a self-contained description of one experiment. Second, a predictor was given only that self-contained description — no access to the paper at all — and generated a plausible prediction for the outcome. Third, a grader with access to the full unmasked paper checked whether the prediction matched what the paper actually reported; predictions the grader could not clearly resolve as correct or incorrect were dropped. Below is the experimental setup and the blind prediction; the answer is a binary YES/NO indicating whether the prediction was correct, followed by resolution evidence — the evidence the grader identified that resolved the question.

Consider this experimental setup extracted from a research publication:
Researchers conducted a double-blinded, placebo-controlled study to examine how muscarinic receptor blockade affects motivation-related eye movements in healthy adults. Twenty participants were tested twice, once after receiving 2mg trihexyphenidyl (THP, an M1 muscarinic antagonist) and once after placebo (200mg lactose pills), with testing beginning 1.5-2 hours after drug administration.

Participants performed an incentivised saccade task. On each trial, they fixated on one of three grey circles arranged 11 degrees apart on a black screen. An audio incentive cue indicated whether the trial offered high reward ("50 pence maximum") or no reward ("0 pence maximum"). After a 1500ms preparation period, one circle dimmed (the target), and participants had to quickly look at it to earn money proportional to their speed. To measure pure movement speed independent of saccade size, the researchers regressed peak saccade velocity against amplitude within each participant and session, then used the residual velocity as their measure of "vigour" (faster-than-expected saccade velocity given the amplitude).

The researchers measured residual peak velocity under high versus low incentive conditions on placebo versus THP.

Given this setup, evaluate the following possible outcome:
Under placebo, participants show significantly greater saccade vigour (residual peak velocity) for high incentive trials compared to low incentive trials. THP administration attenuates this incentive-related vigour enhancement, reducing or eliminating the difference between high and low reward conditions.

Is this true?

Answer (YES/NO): YES